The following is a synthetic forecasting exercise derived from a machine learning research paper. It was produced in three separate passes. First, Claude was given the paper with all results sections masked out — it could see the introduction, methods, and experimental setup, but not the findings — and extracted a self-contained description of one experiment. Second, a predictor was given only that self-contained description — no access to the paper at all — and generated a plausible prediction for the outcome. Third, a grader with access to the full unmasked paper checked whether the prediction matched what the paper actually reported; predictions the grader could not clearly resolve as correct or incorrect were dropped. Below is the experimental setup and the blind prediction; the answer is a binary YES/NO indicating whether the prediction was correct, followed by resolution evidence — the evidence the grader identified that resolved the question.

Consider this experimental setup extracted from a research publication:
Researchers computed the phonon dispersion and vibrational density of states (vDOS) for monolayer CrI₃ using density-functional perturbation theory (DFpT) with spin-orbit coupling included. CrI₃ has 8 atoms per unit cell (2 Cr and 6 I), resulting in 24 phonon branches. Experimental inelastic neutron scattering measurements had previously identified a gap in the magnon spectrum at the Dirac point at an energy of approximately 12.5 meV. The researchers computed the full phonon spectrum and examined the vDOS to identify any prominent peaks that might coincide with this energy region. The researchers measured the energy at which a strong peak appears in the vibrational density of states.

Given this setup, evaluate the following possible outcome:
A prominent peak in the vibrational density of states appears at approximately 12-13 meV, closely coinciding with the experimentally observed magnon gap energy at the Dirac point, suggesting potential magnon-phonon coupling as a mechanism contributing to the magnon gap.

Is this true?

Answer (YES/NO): NO